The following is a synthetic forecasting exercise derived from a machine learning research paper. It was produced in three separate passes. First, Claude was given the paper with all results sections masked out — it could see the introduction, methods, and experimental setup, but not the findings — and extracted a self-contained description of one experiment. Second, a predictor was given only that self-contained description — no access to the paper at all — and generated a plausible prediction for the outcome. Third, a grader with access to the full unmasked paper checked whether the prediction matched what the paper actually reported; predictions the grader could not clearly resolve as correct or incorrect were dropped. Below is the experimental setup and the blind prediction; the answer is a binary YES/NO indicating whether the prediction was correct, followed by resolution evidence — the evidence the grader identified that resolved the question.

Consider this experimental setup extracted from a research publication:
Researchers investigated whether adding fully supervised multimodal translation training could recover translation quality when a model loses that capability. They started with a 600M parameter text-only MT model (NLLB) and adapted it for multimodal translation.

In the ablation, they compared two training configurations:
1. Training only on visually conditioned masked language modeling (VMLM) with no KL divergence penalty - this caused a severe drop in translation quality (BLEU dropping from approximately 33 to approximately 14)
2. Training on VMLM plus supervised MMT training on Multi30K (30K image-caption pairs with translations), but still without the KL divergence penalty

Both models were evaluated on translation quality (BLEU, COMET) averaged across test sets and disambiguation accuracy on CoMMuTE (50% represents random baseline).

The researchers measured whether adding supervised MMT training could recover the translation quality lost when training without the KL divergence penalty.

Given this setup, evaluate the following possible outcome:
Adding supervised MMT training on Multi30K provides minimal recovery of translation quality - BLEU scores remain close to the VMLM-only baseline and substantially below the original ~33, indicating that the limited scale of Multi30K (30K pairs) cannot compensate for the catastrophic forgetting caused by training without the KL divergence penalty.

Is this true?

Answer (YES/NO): NO